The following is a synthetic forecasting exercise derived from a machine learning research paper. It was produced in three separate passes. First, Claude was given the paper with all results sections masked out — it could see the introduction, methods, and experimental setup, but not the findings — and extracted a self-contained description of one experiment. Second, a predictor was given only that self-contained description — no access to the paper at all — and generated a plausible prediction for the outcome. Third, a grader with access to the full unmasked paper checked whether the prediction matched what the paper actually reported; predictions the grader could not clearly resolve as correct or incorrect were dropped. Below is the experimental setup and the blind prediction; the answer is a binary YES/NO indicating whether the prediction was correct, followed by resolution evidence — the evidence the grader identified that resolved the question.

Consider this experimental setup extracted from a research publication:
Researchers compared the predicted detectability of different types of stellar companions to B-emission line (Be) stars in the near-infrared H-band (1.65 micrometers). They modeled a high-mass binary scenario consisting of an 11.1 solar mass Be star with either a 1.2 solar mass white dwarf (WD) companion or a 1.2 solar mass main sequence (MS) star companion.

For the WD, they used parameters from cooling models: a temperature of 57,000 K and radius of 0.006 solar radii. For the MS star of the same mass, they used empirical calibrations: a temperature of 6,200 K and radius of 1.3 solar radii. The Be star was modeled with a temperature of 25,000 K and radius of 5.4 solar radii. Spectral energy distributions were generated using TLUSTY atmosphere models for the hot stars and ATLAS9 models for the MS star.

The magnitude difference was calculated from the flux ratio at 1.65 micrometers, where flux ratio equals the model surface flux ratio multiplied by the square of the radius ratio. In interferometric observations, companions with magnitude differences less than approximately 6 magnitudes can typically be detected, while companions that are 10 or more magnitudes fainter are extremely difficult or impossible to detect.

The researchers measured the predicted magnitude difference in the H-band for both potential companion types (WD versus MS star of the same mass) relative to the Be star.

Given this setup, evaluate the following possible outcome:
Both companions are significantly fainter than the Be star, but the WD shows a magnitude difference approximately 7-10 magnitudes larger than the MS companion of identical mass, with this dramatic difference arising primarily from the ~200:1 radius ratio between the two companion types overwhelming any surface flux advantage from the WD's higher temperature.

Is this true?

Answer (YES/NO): YES